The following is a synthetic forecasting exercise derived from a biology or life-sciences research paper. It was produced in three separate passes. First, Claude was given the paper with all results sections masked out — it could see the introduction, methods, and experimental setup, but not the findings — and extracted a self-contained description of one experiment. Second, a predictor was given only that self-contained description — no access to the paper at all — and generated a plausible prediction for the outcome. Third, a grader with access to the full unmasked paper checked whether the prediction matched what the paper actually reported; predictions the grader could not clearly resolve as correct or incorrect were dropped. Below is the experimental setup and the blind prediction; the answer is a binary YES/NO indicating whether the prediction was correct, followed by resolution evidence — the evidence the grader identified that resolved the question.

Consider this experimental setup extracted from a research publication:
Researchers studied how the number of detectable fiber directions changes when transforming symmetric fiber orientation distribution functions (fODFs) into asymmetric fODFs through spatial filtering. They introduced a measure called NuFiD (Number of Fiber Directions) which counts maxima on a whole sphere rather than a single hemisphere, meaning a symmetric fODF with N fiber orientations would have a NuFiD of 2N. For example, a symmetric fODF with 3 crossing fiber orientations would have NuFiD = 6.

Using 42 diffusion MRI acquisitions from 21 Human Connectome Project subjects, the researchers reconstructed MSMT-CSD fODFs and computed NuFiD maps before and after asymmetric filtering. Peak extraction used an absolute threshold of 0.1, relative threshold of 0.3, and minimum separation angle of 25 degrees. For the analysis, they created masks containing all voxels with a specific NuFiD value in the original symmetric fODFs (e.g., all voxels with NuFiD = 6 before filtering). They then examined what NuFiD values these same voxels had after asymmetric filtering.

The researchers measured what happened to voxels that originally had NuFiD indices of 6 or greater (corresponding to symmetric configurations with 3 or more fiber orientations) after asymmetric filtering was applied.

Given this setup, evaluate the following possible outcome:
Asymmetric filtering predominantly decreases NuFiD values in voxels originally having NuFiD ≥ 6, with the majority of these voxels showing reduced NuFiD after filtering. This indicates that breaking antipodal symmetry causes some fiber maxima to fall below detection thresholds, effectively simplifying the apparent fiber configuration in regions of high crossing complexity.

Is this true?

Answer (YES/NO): YES